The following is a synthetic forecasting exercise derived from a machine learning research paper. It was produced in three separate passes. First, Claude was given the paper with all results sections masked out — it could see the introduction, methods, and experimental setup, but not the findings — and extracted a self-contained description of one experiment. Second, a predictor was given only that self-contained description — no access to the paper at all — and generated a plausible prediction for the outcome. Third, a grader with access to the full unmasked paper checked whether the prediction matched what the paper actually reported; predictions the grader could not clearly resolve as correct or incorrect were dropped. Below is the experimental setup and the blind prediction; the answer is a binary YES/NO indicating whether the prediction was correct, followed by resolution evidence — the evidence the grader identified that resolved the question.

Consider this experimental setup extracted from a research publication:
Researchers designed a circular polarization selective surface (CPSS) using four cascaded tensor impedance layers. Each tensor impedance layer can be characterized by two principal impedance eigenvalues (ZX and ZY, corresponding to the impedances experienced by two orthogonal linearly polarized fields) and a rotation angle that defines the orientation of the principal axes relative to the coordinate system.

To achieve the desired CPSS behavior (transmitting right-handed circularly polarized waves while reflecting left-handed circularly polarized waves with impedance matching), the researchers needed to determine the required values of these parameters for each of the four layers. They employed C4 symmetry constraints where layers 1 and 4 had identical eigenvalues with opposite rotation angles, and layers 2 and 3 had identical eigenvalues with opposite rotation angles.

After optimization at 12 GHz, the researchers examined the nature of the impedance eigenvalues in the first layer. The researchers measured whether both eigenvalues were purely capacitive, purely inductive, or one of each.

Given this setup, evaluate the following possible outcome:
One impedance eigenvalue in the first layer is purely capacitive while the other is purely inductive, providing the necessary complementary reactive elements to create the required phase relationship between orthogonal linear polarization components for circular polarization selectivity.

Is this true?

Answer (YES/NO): YES